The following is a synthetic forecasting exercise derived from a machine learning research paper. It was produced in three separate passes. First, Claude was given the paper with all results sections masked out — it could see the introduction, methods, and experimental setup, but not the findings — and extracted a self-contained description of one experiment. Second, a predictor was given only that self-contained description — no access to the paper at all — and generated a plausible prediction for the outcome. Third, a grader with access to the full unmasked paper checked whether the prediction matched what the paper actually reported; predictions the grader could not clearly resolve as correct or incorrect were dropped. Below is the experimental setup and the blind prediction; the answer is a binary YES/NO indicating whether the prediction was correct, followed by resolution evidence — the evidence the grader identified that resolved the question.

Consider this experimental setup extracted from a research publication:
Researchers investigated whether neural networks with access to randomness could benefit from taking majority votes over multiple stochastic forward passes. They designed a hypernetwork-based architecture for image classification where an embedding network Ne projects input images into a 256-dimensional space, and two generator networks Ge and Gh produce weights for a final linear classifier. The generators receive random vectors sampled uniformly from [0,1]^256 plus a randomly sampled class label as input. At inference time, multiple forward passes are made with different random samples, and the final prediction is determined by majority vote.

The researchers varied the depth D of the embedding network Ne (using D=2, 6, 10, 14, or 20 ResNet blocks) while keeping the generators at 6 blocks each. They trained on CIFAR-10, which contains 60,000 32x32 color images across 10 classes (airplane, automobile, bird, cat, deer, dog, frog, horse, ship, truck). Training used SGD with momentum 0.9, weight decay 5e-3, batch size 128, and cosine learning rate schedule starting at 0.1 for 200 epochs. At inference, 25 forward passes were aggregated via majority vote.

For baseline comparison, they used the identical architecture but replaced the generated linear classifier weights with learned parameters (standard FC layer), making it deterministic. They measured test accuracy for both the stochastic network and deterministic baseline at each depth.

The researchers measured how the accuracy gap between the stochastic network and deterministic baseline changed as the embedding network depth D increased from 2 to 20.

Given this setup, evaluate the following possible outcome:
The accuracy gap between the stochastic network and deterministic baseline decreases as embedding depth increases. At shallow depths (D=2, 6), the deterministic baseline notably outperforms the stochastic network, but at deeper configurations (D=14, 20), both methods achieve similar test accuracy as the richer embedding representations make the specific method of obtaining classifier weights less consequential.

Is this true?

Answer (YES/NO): NO